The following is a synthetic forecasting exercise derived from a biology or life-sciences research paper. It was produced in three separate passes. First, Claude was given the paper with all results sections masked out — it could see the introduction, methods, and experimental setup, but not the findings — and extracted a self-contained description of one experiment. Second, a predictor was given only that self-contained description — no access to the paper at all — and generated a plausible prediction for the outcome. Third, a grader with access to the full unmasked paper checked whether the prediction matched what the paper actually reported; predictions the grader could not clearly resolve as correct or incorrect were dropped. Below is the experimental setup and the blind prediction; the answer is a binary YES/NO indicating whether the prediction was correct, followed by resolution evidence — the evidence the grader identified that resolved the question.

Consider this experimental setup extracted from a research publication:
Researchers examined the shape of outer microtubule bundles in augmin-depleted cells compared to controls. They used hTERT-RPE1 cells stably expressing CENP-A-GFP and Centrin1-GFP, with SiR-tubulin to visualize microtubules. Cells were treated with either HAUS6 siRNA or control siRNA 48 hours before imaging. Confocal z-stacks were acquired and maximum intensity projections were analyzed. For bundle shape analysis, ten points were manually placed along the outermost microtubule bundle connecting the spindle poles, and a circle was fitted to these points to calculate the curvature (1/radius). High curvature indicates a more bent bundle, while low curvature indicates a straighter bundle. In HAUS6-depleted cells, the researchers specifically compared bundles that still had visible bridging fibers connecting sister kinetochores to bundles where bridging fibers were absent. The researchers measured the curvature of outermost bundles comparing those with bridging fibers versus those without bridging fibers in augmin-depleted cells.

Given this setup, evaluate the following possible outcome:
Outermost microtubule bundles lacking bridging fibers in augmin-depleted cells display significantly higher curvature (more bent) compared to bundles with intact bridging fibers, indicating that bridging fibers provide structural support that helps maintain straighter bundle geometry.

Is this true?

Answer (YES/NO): NO